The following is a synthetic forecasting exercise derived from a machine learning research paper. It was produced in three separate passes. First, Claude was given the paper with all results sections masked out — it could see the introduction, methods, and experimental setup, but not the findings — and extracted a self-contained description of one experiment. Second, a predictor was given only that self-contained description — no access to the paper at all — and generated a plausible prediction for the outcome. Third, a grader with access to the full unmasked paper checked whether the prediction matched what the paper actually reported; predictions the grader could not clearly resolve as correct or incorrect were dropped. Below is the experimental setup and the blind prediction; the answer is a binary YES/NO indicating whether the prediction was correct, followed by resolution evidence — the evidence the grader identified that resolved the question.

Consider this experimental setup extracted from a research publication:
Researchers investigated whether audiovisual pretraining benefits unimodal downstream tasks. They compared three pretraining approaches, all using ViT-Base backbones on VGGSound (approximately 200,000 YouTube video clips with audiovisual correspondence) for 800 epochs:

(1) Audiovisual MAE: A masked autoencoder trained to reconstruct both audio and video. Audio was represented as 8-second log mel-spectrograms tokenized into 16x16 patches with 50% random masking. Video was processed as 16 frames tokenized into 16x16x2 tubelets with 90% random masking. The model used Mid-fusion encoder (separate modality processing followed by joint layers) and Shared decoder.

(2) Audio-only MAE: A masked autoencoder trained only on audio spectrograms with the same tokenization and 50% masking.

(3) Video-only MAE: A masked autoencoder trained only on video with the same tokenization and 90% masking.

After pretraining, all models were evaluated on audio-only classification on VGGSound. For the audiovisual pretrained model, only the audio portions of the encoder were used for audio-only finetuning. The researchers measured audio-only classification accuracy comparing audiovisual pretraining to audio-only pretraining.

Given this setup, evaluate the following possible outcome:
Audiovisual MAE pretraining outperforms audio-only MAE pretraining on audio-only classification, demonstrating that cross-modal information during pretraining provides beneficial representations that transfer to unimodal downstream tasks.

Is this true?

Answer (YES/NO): NO